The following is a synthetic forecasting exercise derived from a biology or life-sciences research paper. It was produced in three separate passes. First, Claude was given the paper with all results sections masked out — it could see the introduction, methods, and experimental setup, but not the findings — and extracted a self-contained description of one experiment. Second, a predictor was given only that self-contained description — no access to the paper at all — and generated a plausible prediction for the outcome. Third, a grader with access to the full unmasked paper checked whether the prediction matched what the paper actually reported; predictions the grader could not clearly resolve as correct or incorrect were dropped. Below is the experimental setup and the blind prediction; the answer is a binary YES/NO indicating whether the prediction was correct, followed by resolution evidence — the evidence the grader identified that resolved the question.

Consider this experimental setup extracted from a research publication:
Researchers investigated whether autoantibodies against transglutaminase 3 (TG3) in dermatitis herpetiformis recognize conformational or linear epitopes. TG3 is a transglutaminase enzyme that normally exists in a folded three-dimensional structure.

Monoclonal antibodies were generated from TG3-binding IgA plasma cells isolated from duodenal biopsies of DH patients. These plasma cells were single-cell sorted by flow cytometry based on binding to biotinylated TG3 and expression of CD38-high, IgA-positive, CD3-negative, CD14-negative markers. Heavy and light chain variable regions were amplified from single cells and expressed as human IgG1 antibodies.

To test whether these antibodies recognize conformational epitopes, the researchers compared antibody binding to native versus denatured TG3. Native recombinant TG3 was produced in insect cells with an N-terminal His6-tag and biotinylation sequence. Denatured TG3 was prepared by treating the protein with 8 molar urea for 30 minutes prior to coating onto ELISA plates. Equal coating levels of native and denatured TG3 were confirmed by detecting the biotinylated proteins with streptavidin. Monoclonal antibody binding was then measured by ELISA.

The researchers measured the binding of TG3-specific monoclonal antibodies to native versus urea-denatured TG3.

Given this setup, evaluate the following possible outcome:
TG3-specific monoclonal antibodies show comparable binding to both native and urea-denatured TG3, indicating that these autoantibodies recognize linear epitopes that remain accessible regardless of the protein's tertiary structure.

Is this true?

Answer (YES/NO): NO